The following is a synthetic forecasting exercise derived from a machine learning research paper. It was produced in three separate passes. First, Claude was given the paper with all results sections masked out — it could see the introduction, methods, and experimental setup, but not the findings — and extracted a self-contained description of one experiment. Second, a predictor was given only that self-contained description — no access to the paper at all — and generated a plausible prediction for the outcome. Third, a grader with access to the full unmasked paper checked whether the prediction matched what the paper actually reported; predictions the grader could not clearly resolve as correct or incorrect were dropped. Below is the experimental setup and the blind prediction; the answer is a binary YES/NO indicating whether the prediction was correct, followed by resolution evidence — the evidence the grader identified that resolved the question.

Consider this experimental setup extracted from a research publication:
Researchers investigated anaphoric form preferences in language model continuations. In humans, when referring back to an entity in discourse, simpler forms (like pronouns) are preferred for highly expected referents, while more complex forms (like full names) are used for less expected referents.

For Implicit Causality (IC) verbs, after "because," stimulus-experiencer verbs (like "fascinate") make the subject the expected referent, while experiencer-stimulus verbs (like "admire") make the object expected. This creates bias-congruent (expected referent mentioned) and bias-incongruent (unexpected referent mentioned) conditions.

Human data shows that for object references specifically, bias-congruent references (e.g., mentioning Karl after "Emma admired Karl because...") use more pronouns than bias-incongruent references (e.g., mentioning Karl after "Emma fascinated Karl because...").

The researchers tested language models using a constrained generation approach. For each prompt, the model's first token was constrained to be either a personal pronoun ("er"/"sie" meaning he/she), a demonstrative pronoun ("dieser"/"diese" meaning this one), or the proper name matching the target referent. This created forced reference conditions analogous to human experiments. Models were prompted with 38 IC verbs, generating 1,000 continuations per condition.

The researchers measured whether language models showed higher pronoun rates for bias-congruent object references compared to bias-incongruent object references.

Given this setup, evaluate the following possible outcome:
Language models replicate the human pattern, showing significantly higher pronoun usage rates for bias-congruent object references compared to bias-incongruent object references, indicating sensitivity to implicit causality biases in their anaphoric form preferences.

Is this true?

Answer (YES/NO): NO